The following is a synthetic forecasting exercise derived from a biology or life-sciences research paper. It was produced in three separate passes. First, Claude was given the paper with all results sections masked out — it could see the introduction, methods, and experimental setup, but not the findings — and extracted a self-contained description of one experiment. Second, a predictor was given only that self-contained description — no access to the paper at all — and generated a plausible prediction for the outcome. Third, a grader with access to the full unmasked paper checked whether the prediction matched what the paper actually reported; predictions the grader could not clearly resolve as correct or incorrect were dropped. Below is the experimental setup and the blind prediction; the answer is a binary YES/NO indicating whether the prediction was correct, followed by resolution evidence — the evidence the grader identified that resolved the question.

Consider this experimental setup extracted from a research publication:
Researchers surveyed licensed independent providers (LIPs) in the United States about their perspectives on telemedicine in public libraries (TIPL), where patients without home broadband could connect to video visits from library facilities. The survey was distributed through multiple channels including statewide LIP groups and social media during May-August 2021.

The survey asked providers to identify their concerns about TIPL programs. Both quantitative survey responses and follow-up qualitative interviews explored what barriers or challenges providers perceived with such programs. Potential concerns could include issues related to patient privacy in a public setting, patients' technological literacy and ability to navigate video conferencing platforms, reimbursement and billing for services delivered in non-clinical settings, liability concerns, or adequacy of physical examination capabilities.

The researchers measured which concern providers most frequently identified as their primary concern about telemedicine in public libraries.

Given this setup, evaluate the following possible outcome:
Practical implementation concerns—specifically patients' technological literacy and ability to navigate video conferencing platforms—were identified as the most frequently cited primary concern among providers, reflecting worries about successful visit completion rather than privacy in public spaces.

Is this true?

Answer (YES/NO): NO